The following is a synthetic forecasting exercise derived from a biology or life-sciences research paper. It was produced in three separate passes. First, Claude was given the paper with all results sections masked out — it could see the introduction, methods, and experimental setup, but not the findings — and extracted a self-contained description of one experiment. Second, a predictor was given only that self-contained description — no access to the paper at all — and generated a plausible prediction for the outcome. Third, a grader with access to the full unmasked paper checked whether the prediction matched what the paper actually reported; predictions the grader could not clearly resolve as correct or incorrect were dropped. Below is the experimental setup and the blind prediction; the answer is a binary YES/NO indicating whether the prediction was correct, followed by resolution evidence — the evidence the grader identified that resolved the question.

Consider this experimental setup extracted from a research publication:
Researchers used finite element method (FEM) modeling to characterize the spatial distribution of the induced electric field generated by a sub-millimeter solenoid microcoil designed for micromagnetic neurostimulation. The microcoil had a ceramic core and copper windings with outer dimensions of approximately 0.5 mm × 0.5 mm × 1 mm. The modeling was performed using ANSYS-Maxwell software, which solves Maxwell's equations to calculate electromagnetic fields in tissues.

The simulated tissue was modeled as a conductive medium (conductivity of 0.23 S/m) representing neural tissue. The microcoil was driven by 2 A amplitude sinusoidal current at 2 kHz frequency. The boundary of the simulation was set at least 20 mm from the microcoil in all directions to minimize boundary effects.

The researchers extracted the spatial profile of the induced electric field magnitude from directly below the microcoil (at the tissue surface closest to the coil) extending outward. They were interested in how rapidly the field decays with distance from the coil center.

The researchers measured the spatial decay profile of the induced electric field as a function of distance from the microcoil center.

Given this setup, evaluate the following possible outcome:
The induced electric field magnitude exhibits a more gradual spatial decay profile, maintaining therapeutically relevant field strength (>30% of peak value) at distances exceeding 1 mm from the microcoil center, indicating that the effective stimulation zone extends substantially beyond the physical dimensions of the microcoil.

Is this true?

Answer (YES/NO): NO